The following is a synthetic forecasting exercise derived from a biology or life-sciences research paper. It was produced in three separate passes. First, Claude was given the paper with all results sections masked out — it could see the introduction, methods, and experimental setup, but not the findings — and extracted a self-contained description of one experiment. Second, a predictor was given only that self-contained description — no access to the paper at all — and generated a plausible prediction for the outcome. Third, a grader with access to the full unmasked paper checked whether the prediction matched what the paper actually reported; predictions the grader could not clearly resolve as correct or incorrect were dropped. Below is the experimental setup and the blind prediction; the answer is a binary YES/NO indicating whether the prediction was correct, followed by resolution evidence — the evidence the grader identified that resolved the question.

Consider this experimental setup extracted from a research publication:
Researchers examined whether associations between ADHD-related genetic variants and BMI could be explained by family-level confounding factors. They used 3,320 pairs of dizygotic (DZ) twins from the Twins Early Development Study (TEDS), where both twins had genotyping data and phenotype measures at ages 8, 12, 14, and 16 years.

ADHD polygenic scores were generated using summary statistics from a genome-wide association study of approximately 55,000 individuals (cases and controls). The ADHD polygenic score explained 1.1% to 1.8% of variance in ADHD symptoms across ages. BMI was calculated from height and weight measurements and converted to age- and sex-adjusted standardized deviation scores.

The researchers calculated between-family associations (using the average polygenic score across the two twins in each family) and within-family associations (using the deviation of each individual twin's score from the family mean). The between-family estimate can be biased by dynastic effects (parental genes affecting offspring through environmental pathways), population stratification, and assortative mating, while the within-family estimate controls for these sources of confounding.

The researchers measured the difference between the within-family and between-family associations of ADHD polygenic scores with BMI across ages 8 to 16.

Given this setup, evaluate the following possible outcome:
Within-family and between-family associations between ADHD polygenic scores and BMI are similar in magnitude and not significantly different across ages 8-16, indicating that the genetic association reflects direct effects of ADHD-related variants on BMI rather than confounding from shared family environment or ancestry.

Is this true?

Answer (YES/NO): YES